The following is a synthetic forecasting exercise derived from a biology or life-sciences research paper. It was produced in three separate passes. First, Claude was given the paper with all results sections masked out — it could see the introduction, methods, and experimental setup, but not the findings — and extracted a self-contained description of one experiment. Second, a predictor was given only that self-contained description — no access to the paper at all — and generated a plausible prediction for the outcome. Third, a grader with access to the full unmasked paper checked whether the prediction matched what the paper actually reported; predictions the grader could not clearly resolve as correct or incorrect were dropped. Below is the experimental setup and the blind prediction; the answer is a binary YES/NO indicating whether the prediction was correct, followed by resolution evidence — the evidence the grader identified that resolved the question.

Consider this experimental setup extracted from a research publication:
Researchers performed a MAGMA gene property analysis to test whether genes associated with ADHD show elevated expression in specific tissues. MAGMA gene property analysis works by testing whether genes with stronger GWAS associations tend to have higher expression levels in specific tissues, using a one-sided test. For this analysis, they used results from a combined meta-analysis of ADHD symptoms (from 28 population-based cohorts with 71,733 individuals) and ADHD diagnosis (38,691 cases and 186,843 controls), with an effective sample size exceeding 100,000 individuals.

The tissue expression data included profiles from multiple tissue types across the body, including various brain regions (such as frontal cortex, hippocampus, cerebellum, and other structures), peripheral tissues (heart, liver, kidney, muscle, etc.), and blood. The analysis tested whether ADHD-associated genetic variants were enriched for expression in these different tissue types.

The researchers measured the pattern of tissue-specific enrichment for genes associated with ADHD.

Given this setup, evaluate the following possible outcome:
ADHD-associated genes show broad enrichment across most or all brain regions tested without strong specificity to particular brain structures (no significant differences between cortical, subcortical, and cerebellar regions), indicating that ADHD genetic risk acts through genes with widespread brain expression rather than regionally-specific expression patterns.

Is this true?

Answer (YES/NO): NO